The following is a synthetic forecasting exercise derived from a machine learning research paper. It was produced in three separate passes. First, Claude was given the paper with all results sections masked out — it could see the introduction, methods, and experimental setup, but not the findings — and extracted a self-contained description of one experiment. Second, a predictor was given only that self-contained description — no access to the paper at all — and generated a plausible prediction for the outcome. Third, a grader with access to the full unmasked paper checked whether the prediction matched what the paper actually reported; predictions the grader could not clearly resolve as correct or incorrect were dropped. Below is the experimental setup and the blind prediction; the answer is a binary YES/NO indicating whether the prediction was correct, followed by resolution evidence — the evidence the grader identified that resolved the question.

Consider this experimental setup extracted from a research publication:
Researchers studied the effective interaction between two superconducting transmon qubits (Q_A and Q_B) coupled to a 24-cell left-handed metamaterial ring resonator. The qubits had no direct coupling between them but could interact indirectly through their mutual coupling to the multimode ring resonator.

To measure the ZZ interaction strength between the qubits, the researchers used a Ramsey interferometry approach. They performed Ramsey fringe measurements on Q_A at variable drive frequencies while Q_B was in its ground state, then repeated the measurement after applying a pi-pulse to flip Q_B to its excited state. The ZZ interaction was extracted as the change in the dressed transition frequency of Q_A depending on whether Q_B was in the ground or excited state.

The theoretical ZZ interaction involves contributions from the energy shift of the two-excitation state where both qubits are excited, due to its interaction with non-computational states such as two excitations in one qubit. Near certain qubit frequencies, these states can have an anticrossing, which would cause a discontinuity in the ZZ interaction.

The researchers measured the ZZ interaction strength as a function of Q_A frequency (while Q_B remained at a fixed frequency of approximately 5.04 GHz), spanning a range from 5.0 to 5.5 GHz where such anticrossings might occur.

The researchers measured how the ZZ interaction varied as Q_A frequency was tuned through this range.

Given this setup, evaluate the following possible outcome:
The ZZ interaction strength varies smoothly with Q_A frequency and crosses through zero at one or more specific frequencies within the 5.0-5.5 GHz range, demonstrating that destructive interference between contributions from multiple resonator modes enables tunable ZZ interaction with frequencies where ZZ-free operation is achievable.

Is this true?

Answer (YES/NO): NO